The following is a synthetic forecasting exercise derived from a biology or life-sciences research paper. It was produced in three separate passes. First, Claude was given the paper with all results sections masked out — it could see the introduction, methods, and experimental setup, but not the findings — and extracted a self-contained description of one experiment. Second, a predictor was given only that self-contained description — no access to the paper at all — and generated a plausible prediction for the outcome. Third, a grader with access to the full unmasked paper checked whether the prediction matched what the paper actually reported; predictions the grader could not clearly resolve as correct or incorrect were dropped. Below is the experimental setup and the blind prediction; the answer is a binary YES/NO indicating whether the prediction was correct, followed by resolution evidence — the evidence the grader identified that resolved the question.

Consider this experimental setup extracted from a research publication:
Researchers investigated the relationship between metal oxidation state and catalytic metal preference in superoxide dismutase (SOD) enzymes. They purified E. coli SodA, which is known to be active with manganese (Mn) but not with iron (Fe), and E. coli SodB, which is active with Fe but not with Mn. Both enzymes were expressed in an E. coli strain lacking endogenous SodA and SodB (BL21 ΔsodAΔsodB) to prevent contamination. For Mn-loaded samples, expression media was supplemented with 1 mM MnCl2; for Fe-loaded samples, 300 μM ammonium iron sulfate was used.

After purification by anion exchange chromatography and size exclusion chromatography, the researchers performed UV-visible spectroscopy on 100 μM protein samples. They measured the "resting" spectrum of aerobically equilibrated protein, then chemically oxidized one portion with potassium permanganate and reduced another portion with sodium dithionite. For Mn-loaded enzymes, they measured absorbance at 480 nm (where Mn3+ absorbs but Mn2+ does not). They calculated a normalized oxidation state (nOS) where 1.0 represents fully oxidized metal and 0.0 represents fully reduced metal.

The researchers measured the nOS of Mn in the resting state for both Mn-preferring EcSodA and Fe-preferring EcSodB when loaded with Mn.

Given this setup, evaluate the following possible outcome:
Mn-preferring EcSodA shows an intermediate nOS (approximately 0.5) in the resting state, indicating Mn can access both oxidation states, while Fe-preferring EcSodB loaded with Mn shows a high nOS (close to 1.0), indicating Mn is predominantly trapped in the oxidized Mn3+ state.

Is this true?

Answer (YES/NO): NO